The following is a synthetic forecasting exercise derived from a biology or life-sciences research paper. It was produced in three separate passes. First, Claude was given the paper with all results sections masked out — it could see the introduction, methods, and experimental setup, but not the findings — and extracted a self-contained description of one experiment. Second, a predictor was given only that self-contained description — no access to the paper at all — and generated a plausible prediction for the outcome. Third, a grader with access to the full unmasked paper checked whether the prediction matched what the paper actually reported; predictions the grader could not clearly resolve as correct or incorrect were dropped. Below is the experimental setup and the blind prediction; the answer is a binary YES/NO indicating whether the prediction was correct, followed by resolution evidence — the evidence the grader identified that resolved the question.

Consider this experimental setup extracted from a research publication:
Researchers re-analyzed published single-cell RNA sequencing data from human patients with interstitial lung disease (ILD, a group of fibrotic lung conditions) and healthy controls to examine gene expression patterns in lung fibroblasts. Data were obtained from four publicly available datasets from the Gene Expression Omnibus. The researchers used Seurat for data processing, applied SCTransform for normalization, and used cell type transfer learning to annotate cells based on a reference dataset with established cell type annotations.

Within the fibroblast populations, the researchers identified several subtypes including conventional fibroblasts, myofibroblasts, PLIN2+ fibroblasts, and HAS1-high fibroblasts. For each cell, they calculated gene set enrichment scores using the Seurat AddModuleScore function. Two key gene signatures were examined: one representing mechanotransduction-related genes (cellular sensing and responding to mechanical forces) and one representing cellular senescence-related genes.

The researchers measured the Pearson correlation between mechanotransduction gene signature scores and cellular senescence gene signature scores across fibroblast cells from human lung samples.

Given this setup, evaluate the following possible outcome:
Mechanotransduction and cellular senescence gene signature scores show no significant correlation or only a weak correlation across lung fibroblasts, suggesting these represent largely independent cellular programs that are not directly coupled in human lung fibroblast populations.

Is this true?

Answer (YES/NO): NO